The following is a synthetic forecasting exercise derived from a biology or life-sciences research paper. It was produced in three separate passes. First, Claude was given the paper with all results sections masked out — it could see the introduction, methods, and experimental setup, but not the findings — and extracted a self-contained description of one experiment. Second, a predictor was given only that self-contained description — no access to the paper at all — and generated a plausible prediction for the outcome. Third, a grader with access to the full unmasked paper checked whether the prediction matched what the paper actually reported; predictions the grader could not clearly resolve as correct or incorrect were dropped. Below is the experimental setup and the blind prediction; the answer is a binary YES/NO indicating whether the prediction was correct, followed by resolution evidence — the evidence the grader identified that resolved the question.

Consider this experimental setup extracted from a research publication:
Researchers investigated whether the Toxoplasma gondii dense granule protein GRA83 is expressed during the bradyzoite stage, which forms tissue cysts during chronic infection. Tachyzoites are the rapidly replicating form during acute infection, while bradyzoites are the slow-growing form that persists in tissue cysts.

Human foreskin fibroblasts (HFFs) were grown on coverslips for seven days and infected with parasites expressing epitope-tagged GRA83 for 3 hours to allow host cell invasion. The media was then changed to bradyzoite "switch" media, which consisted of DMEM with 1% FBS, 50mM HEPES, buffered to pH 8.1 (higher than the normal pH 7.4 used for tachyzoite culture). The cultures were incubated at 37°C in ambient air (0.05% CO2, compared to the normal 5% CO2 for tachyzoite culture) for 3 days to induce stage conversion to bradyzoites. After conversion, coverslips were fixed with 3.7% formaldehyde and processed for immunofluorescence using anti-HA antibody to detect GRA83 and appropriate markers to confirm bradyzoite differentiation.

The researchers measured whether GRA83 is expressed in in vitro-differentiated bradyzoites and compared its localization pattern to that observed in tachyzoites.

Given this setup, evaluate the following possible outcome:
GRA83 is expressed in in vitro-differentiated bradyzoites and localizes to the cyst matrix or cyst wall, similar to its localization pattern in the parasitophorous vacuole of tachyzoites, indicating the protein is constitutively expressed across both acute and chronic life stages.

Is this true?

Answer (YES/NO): NO